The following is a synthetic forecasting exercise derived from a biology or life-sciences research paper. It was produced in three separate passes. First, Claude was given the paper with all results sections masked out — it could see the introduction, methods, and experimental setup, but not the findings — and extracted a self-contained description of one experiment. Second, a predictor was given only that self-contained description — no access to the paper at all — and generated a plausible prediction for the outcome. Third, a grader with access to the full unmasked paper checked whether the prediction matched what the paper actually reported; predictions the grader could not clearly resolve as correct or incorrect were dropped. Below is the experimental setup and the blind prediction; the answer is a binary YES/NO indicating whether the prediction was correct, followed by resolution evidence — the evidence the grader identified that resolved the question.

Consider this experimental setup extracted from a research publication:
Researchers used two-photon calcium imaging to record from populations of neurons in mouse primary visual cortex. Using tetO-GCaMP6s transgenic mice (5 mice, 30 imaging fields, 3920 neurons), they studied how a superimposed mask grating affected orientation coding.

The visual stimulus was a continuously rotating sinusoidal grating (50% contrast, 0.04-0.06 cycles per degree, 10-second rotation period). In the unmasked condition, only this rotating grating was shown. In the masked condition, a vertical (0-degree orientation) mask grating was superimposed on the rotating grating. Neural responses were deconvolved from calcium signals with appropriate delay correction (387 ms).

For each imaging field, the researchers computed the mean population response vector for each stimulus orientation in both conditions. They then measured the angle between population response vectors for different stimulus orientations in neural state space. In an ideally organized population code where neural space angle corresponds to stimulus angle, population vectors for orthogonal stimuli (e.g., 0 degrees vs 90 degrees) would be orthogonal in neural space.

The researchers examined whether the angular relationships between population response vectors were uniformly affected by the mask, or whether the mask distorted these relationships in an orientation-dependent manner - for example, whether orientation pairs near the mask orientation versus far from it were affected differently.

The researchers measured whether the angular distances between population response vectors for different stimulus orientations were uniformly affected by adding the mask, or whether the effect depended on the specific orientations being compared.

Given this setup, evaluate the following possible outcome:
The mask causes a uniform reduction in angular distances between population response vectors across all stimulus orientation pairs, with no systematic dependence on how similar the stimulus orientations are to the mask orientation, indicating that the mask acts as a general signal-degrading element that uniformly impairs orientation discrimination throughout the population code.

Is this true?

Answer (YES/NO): NO